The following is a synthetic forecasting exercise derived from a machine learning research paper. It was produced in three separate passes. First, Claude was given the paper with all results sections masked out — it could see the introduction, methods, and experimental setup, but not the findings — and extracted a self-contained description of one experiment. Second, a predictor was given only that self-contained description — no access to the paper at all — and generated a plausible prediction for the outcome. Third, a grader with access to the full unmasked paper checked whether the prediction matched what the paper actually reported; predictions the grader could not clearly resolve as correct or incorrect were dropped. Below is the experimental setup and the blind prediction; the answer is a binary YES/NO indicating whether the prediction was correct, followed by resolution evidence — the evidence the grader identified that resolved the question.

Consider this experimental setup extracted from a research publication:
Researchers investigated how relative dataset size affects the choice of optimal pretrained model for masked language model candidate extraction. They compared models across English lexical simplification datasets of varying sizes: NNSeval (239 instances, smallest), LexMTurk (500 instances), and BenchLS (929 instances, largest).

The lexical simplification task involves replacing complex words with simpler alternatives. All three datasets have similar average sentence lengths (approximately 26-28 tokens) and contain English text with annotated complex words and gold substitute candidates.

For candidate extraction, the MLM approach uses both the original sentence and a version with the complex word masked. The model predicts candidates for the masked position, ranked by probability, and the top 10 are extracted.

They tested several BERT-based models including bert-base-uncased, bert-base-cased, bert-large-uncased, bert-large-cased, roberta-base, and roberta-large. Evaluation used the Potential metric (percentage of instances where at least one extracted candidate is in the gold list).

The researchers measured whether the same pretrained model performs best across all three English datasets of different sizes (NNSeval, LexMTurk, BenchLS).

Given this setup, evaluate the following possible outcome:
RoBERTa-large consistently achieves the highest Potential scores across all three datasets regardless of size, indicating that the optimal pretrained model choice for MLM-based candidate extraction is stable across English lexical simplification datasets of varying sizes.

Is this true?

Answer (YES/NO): NO